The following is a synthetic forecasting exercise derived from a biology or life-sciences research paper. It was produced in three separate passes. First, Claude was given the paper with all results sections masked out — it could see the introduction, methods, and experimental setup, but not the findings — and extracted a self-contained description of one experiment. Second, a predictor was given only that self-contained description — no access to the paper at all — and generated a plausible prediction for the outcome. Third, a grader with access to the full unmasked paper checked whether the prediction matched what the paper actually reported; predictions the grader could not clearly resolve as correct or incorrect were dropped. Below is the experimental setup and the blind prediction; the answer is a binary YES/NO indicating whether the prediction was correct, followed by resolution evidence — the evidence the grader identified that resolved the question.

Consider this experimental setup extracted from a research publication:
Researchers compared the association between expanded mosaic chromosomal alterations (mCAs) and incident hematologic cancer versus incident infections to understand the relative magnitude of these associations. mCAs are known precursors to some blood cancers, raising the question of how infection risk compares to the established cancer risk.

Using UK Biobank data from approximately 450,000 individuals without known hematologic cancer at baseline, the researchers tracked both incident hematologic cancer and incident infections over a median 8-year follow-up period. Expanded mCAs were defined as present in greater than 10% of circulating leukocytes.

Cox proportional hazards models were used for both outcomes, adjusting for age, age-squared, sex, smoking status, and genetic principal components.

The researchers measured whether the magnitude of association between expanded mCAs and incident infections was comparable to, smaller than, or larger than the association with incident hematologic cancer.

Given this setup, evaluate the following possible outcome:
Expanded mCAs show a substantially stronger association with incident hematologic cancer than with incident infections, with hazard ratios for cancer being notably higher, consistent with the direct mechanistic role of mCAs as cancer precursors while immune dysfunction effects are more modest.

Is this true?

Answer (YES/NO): YES